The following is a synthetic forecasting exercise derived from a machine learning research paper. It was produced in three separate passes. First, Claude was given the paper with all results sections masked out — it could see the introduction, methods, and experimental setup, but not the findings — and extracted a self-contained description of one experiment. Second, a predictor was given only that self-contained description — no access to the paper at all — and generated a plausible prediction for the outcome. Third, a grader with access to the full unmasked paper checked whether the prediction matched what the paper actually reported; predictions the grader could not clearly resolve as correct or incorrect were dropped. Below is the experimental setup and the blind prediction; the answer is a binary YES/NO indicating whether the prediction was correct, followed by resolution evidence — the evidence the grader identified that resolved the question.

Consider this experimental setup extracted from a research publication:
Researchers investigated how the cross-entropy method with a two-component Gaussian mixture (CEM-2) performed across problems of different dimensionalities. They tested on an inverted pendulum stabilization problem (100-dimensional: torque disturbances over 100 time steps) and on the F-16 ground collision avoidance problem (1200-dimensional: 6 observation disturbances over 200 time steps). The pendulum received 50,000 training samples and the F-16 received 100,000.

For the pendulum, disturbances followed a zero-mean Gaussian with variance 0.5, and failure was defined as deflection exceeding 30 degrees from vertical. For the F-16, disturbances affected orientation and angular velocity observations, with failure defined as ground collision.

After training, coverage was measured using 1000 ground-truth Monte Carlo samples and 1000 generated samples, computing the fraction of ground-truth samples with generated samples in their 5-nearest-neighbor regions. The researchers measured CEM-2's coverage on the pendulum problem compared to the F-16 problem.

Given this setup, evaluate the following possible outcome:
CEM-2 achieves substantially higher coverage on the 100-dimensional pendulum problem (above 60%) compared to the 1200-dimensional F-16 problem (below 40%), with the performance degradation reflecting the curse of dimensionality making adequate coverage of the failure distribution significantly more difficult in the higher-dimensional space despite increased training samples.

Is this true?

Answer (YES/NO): NO